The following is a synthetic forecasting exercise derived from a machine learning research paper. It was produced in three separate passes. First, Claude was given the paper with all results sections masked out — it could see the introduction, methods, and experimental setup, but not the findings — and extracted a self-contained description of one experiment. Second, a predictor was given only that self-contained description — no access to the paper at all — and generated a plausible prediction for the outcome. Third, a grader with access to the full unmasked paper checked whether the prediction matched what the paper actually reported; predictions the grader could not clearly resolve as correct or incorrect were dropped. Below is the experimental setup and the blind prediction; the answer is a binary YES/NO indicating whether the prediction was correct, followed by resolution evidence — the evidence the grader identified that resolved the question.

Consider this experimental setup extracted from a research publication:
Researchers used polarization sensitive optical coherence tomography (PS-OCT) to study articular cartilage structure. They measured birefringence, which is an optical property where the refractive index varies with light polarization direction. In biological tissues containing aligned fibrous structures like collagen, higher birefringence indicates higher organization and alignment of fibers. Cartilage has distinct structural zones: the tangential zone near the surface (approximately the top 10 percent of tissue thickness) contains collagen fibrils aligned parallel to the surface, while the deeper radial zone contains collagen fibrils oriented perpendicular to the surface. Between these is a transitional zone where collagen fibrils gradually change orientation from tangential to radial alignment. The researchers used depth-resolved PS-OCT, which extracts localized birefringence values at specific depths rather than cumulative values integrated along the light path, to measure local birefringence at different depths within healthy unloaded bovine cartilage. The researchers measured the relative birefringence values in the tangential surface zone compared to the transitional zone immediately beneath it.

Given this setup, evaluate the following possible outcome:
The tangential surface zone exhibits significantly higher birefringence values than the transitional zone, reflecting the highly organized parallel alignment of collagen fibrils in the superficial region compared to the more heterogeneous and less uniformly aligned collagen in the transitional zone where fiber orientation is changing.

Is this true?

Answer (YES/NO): YES